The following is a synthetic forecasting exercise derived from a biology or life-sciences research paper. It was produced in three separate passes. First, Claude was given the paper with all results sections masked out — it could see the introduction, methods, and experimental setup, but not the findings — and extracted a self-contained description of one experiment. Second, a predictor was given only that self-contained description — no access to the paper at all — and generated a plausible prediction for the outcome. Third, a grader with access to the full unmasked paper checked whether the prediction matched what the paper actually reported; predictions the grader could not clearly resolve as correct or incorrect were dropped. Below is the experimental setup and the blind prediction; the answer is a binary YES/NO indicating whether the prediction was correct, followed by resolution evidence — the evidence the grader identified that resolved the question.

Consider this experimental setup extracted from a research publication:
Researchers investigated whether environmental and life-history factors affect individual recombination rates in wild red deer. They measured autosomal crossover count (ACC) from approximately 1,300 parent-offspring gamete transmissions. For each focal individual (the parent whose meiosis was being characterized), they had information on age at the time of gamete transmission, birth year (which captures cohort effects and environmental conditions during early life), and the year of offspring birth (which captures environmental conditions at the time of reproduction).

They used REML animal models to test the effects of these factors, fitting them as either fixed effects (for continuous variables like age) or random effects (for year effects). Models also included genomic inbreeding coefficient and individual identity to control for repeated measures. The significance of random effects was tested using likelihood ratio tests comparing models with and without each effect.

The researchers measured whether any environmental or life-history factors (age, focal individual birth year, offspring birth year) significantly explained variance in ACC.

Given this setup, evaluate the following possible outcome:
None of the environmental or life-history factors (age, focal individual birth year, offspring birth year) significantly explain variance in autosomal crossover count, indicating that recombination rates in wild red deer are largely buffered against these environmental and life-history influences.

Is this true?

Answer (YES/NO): YES